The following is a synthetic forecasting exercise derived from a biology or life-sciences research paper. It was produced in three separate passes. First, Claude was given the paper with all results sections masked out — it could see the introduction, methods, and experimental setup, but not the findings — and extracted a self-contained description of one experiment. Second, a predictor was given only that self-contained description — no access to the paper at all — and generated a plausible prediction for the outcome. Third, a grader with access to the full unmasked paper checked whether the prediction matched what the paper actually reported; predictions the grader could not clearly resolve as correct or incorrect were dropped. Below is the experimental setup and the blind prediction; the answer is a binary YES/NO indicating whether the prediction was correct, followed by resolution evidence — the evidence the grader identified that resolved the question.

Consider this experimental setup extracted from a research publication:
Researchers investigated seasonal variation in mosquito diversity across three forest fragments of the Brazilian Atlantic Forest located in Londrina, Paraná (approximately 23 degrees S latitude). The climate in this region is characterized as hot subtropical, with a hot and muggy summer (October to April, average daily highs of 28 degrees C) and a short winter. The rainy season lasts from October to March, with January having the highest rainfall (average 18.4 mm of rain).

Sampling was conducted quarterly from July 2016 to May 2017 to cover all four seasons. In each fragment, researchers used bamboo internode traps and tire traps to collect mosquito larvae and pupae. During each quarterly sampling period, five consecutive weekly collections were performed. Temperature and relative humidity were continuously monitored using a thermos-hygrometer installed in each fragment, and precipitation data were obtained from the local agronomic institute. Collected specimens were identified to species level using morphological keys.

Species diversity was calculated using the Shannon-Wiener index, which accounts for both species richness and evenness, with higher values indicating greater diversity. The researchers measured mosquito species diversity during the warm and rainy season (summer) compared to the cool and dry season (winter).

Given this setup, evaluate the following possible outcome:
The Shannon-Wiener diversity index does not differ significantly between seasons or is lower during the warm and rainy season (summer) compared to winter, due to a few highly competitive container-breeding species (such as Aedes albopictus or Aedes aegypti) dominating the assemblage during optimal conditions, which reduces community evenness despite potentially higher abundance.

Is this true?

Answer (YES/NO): NO